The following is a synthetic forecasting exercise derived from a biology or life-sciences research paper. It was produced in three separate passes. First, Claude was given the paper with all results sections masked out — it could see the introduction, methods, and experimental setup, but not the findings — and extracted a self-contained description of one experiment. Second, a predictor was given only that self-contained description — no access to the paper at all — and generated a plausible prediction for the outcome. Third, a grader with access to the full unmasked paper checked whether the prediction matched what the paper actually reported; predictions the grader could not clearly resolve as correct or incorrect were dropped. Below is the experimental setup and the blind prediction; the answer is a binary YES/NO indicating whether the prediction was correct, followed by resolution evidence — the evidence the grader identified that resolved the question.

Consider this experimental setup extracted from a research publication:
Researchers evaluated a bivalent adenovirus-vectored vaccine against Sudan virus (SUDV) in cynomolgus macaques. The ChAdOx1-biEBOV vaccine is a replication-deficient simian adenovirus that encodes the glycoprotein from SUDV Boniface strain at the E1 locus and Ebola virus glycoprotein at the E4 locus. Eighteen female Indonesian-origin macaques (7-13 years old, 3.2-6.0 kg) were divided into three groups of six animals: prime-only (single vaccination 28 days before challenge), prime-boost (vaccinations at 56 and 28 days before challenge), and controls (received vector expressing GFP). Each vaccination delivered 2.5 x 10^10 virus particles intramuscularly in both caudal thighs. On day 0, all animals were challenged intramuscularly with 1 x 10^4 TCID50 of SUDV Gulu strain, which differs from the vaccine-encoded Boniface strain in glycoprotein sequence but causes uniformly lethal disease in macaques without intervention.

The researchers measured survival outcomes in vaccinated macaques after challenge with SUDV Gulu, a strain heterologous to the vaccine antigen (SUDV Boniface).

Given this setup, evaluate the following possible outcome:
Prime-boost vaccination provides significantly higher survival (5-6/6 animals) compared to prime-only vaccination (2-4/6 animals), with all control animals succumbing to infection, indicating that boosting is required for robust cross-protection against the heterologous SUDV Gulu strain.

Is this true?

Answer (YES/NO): NO